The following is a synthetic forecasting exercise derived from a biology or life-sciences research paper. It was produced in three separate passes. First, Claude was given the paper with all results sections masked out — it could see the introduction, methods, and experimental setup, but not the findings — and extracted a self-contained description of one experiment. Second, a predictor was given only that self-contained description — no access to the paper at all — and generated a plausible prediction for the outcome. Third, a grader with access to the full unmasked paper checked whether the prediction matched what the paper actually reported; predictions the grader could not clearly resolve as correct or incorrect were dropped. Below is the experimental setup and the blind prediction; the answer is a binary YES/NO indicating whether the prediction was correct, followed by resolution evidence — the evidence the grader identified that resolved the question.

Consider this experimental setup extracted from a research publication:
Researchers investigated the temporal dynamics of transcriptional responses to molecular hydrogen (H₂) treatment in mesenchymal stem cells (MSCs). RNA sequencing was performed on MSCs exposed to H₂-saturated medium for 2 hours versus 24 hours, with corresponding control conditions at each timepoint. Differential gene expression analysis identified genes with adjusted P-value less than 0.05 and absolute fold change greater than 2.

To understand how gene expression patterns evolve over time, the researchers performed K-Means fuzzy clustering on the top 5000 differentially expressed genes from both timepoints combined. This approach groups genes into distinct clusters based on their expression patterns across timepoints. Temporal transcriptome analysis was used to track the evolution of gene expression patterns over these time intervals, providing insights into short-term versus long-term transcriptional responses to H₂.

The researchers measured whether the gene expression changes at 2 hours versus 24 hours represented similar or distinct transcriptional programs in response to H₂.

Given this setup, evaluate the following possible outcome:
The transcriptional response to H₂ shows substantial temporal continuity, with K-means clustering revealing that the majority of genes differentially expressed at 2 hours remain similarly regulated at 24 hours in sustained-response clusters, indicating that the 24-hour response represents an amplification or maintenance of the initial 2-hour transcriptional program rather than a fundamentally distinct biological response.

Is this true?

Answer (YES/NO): NO